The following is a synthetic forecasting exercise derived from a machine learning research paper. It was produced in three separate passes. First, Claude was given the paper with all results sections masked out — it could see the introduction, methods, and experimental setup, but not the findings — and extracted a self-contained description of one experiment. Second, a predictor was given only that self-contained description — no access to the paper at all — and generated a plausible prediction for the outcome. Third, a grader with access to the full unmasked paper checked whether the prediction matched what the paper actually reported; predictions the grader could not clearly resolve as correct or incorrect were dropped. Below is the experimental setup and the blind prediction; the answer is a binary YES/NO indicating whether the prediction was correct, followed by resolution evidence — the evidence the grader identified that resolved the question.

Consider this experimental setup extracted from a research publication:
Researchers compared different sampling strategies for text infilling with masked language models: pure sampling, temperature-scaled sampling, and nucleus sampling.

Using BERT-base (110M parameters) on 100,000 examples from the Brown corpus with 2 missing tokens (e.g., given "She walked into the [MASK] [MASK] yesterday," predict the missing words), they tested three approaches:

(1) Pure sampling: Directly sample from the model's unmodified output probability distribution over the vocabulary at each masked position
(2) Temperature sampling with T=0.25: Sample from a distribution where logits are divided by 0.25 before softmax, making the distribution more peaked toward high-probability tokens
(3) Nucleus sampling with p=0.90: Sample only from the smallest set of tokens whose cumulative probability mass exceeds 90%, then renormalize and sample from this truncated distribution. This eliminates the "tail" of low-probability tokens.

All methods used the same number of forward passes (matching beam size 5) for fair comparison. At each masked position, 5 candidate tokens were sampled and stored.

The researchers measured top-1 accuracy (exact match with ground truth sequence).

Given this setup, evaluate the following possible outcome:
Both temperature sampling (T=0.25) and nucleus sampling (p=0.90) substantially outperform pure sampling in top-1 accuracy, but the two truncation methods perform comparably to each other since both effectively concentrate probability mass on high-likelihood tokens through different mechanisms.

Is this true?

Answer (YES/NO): NO